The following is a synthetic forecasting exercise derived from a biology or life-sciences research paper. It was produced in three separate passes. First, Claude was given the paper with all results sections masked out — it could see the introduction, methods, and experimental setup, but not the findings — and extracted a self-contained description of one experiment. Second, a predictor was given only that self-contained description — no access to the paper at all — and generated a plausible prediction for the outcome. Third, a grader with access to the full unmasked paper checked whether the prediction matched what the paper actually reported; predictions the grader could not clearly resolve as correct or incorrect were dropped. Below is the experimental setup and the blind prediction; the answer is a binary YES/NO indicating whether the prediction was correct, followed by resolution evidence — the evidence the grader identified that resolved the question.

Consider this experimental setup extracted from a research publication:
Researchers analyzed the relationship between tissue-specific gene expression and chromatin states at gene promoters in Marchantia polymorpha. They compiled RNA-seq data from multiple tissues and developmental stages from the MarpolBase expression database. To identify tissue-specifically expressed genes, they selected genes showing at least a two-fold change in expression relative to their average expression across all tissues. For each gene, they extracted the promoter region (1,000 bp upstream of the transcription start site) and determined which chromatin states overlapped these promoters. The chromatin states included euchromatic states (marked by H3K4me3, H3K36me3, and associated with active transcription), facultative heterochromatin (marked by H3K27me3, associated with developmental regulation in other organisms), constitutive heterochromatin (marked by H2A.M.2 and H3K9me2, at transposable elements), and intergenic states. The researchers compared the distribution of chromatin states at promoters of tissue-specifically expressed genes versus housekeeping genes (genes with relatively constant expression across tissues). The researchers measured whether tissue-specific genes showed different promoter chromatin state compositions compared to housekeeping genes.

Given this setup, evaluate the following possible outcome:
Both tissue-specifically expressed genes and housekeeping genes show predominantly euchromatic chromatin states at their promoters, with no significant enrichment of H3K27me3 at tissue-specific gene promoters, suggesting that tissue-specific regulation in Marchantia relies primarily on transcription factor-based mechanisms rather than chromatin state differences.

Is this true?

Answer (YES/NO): NO